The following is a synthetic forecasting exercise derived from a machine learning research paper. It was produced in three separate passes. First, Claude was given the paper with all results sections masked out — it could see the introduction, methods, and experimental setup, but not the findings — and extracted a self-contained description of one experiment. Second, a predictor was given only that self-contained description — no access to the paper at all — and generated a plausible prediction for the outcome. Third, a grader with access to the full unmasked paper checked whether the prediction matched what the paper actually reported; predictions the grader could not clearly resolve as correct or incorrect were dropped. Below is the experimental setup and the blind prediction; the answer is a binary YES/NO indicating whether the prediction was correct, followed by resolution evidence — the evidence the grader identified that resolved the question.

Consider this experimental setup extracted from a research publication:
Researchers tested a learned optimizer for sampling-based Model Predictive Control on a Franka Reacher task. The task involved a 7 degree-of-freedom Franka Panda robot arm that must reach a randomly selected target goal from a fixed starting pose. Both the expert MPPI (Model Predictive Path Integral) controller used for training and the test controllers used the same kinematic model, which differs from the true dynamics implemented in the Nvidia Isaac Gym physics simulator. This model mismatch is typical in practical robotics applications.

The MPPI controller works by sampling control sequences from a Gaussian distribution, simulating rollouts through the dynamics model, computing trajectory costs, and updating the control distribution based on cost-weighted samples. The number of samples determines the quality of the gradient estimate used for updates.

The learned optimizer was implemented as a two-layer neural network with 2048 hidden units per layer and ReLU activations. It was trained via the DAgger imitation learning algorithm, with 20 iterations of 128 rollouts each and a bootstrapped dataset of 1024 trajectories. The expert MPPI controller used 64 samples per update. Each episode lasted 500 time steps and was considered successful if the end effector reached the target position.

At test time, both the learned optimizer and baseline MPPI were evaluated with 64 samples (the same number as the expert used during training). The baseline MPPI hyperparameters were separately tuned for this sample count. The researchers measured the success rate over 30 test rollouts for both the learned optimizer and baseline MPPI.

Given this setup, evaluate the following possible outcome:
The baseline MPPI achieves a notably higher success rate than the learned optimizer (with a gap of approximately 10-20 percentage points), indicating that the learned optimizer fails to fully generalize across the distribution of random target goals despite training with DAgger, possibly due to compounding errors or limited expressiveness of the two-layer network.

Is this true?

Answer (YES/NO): NO